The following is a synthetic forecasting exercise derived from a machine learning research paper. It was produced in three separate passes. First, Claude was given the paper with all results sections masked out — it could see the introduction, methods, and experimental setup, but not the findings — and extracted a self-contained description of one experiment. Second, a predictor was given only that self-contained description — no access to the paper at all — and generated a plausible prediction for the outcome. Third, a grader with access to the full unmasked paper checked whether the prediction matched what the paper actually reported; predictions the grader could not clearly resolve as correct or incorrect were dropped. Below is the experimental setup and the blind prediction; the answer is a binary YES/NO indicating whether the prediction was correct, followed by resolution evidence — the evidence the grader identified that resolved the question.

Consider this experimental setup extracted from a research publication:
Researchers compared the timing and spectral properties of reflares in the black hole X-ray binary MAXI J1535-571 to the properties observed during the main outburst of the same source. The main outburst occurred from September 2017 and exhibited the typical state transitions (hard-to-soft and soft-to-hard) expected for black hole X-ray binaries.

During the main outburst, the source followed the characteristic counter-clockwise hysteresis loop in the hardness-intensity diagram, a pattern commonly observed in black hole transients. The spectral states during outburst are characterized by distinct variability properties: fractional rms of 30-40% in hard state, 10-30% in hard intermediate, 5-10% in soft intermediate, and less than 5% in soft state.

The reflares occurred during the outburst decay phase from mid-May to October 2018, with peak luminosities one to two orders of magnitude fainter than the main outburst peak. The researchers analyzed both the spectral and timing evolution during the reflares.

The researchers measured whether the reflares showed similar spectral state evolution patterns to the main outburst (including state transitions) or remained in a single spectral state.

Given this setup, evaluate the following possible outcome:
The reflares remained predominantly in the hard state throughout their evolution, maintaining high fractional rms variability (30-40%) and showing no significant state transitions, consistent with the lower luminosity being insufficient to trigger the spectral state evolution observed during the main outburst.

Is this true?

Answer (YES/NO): NO